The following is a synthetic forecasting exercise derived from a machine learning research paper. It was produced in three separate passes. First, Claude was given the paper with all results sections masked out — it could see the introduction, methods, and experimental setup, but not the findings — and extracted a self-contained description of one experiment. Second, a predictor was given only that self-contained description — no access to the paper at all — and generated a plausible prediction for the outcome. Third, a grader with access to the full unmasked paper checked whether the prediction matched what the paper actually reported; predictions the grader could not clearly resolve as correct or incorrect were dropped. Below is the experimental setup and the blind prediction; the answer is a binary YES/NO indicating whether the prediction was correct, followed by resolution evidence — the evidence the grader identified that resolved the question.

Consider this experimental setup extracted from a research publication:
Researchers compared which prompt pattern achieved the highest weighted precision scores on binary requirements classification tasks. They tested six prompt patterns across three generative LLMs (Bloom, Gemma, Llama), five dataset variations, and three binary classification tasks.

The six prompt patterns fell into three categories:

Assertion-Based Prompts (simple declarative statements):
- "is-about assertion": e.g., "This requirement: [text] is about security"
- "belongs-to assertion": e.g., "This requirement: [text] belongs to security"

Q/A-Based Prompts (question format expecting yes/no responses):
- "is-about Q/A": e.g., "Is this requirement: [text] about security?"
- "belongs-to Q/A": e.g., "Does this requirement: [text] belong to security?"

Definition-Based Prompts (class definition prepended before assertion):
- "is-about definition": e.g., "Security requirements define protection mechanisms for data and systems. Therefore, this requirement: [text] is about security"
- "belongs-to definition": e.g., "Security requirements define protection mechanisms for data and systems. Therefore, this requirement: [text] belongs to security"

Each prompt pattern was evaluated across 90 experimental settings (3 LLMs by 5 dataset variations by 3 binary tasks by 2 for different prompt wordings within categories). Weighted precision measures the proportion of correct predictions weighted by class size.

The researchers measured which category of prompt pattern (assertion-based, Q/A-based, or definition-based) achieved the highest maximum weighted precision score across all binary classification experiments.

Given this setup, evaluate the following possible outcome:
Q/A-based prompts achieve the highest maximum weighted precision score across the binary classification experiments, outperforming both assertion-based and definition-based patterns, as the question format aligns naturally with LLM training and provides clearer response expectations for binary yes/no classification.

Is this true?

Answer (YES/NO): NO